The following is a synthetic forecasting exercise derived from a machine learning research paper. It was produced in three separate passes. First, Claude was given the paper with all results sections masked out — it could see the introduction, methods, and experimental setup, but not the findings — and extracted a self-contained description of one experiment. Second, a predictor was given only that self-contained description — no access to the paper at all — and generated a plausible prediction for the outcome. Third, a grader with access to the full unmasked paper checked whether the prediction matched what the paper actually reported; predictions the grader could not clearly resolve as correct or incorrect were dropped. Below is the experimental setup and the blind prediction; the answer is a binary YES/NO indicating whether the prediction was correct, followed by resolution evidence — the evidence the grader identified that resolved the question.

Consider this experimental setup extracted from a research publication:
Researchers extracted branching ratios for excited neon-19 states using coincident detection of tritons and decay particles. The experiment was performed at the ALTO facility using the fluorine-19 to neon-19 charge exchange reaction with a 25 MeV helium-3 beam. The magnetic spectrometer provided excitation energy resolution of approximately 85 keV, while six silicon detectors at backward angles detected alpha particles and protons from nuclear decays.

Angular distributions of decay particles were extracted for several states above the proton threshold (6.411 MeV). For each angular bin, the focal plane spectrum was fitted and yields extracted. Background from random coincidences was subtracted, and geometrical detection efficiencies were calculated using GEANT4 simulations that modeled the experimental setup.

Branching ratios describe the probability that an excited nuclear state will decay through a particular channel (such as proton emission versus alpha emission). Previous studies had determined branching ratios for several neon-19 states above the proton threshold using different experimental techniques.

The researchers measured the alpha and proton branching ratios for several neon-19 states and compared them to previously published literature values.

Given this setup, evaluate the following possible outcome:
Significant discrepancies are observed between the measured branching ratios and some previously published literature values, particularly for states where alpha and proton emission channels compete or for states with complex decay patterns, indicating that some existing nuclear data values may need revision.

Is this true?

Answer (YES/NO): NO